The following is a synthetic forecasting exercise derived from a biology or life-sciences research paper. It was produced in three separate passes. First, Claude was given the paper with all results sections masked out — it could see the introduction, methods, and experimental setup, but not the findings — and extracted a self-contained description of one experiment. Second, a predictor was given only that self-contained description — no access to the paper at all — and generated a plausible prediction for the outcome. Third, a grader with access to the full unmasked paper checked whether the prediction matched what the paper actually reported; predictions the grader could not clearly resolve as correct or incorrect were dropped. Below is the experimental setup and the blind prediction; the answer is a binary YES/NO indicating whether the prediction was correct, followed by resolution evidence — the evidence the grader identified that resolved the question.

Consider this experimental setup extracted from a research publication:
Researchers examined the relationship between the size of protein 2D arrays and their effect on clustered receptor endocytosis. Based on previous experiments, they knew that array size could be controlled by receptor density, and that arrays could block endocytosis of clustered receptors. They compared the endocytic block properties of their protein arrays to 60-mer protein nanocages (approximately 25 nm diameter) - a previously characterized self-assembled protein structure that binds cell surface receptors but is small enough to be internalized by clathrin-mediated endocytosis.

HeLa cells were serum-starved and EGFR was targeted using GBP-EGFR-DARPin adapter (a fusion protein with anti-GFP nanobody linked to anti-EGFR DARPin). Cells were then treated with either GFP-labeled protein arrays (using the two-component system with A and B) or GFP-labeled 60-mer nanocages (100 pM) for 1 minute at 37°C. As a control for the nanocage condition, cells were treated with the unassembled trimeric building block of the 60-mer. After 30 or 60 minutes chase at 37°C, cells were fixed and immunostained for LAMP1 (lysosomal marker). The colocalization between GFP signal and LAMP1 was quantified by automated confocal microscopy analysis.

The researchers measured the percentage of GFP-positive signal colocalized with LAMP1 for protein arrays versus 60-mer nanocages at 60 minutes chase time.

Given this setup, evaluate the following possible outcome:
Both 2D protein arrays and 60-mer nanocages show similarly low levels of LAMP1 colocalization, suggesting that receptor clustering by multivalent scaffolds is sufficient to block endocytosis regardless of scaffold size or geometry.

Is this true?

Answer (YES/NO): NO